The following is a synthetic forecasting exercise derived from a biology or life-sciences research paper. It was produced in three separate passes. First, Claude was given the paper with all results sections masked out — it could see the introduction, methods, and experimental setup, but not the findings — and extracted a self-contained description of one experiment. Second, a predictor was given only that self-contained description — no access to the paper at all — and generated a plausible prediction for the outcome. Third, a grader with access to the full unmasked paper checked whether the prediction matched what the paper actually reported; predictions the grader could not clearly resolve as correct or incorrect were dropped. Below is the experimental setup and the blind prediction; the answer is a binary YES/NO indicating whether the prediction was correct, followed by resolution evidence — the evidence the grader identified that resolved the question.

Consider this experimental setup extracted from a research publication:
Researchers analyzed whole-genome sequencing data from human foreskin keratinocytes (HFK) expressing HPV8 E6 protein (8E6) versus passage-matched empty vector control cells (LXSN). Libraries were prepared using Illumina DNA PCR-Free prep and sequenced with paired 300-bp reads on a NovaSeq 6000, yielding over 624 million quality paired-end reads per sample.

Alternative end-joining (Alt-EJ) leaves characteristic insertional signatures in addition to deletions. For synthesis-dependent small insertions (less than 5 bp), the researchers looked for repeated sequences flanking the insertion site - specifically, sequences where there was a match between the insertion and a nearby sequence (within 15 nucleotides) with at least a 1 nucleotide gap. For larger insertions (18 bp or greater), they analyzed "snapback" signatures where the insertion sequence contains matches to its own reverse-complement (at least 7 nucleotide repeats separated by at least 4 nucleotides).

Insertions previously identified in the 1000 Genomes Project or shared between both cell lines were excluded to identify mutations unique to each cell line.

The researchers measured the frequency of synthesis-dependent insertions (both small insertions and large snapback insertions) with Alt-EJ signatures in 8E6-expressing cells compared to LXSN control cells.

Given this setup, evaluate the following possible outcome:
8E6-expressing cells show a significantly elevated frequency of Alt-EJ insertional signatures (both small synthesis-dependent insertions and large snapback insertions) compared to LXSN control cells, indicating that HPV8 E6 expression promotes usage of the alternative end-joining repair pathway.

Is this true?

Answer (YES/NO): NO